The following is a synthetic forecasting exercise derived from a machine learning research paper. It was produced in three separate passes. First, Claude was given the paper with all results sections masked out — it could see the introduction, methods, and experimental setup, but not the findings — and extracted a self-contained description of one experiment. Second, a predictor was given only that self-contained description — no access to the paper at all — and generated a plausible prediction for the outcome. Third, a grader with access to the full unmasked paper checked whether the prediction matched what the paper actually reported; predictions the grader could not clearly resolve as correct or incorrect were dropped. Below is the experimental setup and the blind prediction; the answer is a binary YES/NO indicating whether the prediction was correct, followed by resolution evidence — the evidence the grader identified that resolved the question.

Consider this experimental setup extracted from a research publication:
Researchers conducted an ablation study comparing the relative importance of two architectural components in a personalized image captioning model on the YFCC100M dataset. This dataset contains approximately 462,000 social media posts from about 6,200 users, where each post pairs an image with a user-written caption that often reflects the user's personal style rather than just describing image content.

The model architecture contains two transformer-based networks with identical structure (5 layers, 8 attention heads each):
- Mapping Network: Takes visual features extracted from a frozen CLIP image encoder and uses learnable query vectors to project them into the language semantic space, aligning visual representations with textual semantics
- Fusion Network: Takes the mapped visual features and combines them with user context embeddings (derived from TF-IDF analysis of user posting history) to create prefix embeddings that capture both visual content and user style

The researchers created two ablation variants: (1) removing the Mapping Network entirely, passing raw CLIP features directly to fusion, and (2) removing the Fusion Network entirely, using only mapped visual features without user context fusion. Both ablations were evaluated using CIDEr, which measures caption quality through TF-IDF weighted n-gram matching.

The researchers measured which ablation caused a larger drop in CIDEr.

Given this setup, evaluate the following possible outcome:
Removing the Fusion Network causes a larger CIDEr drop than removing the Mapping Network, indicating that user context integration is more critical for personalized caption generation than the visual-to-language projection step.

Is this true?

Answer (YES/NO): NO